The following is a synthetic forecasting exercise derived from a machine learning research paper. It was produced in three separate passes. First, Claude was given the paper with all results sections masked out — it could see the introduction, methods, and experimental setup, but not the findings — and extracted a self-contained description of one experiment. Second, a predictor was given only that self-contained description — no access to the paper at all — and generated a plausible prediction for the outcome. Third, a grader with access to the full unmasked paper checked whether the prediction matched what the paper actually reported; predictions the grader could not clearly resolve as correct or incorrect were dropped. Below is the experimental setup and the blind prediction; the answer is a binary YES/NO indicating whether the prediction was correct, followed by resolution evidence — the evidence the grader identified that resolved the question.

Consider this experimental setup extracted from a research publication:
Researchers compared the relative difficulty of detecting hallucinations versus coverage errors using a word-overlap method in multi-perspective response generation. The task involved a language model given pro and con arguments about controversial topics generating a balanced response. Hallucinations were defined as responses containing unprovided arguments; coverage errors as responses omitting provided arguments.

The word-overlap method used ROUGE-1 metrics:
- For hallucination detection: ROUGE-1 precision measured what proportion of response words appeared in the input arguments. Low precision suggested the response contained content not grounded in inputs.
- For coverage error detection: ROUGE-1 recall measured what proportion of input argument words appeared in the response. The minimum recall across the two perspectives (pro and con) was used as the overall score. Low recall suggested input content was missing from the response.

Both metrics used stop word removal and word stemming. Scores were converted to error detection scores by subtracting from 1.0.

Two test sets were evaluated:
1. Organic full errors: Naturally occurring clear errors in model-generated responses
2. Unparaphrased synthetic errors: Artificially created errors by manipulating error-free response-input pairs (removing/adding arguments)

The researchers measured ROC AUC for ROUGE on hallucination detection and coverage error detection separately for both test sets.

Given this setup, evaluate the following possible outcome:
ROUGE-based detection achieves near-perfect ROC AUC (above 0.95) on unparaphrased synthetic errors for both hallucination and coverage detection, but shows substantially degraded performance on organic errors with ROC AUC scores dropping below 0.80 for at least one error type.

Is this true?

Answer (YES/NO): NO